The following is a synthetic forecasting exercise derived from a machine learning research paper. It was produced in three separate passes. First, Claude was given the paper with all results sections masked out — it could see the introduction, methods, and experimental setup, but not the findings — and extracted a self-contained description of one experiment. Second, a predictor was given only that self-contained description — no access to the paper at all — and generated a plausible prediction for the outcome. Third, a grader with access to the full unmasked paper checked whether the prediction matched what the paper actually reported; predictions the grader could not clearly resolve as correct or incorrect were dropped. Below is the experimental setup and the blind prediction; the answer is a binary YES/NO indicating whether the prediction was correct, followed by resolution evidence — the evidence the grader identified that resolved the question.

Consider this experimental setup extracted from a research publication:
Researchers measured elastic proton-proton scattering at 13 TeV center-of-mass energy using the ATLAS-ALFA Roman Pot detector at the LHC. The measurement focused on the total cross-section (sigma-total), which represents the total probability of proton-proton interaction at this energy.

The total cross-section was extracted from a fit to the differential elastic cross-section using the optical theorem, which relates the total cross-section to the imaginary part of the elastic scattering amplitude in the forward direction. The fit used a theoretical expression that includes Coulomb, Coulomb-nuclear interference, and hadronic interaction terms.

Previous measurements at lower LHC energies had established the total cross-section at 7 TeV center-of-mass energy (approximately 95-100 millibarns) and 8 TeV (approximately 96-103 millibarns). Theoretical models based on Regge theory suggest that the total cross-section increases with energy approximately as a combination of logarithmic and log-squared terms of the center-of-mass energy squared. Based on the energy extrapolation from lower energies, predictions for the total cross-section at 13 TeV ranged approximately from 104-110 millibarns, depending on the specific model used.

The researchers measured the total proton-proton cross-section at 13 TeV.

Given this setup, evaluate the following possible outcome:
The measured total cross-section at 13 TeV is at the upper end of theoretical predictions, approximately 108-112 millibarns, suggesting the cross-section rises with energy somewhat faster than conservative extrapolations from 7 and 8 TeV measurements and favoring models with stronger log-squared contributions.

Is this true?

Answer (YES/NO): NO